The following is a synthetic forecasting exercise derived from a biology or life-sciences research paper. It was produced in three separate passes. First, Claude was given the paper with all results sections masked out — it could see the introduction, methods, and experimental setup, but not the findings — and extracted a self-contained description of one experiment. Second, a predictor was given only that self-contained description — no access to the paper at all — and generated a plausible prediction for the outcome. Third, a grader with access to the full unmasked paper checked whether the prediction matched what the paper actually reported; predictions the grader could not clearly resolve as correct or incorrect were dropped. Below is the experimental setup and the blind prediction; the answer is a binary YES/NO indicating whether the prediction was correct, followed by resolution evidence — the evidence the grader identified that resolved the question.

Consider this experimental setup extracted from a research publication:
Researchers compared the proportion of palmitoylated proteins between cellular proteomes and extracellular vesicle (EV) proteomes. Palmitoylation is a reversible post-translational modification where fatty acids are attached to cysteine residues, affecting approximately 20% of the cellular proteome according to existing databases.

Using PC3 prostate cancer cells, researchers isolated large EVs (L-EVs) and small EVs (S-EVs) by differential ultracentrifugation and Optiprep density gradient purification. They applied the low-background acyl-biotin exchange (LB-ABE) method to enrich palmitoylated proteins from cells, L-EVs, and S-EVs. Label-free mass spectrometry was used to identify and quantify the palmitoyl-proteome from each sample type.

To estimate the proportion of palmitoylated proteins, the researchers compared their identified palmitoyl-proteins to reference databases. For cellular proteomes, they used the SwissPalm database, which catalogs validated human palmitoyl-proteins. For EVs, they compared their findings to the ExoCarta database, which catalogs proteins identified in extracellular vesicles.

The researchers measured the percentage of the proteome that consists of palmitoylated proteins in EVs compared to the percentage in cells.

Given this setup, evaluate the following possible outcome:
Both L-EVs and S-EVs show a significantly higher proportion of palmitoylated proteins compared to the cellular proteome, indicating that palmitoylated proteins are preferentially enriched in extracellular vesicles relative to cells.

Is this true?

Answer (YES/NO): YES